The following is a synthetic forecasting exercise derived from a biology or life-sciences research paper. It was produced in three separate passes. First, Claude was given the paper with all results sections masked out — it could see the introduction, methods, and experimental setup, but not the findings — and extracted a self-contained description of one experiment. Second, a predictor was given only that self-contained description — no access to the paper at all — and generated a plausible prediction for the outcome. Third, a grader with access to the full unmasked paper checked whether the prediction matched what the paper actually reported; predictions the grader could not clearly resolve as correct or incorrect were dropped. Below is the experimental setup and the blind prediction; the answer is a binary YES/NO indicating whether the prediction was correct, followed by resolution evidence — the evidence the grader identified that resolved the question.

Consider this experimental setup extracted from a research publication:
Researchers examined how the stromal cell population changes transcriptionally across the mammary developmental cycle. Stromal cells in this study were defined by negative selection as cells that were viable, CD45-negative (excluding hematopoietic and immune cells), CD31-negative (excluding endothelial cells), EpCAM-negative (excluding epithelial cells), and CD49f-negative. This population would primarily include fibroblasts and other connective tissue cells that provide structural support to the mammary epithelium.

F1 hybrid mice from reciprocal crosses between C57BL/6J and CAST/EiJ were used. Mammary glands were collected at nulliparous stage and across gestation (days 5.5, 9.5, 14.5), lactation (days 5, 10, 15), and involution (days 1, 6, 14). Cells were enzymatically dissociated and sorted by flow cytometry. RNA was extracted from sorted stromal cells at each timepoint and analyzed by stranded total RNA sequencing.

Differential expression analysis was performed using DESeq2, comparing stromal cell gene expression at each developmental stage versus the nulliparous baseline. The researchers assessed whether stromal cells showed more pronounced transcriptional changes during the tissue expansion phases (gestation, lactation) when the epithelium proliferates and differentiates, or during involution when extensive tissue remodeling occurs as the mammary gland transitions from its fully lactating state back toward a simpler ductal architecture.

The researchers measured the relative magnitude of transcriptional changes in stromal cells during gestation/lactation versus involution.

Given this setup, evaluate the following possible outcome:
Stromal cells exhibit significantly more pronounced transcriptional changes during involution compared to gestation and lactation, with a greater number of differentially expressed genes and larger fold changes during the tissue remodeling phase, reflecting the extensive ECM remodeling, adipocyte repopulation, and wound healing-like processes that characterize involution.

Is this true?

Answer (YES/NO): NO